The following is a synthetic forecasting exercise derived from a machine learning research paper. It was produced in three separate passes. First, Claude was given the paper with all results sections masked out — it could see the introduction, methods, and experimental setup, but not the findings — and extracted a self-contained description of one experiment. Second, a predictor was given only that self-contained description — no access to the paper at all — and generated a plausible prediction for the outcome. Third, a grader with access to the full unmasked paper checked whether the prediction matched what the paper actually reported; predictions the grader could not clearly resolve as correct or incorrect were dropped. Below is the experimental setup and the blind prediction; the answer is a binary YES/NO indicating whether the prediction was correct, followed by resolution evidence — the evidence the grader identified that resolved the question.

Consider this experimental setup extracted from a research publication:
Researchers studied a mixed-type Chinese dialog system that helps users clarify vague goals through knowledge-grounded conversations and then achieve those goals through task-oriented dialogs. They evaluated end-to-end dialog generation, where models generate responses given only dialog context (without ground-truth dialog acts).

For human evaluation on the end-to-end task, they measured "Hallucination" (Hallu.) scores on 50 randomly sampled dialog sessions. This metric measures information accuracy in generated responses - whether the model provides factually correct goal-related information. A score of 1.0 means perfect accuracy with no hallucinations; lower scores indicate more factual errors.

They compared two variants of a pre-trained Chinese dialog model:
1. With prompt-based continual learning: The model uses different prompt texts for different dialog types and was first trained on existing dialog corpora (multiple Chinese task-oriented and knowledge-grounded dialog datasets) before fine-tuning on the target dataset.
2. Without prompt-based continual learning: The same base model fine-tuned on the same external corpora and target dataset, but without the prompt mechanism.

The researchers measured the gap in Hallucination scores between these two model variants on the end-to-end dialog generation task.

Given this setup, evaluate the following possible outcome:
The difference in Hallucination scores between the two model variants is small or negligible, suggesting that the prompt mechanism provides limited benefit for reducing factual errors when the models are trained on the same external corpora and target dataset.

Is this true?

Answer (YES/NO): NO